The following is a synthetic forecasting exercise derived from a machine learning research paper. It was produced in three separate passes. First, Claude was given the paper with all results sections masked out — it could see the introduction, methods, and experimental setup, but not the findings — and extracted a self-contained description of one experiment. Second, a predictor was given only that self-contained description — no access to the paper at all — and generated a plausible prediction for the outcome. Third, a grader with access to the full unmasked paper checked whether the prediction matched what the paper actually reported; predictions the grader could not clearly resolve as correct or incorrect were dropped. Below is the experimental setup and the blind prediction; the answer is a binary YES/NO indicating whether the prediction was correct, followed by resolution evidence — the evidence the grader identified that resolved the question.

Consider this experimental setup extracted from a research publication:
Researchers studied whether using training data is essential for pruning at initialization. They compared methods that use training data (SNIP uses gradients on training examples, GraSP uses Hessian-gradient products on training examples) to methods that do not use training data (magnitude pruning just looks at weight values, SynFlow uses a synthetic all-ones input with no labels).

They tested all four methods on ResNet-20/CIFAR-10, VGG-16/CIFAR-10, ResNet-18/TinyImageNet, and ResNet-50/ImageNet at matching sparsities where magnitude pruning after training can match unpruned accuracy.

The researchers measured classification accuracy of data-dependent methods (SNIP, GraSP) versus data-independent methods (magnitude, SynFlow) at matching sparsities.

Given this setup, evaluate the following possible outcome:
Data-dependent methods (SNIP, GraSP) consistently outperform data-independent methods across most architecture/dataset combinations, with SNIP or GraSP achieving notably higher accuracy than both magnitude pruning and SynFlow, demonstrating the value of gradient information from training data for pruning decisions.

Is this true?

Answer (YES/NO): NO